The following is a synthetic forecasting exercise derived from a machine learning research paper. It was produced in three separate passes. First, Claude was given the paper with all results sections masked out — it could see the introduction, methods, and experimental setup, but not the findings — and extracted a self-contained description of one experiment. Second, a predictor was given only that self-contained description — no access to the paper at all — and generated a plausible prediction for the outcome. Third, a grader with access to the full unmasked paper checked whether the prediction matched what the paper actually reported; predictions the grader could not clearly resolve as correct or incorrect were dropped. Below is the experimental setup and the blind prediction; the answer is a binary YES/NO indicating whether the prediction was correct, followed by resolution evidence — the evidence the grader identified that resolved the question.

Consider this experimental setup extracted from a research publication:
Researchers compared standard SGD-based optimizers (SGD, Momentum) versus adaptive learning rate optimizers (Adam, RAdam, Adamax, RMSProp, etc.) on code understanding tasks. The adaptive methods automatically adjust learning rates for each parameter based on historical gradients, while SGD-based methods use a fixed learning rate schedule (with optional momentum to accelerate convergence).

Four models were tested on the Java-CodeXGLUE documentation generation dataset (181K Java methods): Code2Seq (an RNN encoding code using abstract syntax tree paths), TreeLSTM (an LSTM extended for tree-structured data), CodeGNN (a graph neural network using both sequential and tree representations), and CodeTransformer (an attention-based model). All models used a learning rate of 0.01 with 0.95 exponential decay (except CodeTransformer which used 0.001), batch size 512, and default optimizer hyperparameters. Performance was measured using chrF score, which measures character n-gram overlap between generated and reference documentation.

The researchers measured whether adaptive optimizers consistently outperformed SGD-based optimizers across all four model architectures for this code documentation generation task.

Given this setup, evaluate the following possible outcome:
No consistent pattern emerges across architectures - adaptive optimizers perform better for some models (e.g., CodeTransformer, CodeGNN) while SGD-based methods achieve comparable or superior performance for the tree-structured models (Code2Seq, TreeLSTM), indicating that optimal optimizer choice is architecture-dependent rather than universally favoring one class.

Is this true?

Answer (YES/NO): NO